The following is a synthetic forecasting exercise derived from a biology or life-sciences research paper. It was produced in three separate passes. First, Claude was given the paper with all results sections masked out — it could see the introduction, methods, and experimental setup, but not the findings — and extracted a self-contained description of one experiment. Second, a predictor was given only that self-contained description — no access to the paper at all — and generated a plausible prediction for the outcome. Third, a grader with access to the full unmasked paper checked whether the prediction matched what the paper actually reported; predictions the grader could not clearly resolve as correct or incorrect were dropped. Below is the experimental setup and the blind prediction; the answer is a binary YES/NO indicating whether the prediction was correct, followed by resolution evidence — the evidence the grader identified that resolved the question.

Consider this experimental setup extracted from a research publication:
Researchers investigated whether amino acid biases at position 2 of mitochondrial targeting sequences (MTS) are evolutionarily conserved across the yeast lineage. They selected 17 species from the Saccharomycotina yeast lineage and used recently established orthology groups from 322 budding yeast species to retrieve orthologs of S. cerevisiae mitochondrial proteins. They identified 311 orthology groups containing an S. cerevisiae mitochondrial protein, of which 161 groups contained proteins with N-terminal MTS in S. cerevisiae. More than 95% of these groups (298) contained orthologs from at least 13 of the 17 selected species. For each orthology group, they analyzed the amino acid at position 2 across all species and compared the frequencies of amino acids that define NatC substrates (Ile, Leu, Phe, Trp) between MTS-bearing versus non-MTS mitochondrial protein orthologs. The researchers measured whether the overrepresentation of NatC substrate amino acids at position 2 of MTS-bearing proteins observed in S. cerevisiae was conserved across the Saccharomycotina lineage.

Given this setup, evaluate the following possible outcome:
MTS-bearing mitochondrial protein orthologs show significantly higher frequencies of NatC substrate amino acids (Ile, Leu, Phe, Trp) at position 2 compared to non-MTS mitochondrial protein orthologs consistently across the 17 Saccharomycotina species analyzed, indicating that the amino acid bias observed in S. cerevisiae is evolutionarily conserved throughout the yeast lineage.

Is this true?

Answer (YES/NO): YES